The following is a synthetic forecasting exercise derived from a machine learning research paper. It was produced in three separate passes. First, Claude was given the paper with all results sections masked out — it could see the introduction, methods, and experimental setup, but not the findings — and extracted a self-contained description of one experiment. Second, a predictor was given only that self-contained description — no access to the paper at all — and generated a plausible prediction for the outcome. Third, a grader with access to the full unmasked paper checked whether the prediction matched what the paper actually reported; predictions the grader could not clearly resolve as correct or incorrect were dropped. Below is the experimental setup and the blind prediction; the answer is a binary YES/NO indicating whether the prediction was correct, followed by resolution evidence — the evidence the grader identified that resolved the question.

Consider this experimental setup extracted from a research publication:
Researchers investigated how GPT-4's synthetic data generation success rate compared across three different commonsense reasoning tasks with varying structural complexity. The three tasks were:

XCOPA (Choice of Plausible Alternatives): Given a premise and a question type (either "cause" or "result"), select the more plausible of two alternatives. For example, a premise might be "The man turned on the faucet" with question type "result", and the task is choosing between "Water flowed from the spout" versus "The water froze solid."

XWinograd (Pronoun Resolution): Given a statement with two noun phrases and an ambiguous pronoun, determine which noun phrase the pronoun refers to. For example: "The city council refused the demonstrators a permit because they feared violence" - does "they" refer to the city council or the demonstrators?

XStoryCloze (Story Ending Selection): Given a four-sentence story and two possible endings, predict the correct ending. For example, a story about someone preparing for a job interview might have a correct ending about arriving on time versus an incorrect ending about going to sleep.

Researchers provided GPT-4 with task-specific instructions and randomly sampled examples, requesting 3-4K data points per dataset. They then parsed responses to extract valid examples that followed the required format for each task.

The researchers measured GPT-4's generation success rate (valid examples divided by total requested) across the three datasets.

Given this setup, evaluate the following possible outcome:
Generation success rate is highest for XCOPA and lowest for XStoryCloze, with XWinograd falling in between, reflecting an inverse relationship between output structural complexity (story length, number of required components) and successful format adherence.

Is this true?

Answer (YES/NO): NO